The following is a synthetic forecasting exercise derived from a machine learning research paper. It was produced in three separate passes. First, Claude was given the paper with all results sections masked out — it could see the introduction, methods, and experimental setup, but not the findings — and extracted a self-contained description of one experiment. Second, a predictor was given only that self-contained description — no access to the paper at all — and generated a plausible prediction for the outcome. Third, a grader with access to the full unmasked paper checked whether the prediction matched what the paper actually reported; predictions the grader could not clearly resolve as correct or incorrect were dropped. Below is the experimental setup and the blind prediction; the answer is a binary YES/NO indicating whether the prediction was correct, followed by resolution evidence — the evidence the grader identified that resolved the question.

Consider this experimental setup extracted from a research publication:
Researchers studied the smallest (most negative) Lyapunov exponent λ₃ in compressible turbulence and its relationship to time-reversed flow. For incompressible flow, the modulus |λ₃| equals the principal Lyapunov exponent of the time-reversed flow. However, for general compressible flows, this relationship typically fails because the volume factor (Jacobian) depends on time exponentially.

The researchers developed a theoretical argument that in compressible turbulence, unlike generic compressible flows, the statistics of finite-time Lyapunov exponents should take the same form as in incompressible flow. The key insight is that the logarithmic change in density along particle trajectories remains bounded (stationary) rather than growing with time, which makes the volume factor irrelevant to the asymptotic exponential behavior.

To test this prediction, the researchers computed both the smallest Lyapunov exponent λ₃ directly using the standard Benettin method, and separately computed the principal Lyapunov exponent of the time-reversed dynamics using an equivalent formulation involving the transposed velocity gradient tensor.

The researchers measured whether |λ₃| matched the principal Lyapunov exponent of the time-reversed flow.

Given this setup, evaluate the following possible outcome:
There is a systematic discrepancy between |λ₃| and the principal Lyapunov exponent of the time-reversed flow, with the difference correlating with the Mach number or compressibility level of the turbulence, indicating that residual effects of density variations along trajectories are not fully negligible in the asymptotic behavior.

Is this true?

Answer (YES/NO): NO